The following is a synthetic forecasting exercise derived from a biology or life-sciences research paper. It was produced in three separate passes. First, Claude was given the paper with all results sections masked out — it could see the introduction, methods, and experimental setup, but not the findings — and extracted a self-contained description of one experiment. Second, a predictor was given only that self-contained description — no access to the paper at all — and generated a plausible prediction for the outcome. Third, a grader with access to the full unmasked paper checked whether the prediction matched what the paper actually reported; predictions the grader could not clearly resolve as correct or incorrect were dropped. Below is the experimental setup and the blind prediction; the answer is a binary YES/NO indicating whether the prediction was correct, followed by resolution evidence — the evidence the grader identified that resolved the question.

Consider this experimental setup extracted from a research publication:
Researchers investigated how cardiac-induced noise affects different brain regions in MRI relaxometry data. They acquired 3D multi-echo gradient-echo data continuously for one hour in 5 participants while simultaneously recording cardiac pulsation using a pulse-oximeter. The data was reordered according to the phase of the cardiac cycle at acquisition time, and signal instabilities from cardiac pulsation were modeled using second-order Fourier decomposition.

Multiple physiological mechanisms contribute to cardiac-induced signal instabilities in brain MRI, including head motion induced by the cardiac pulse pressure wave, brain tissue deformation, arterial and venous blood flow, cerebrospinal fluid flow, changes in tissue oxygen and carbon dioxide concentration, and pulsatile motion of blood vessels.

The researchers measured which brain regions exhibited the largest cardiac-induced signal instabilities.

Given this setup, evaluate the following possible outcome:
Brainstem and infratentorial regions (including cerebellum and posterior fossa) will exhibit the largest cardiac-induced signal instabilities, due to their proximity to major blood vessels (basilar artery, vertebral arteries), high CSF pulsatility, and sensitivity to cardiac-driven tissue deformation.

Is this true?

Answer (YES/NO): YES